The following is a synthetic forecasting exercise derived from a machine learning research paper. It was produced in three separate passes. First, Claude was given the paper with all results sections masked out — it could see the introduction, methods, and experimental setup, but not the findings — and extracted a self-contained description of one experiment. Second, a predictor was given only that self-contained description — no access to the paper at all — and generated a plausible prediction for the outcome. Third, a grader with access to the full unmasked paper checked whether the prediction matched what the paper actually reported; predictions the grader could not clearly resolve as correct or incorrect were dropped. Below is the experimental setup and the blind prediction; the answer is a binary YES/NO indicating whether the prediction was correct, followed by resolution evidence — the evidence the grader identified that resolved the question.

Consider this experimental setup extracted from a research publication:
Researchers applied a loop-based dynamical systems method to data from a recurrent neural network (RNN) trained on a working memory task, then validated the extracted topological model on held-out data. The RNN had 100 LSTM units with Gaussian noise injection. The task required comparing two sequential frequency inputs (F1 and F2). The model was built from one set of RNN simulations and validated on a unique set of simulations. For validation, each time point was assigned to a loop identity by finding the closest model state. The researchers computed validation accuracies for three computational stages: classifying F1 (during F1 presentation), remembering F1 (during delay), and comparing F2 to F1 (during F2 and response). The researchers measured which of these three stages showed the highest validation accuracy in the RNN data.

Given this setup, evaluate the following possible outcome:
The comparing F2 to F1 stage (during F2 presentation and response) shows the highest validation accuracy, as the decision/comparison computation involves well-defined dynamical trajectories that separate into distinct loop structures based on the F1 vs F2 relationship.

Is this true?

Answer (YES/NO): YES